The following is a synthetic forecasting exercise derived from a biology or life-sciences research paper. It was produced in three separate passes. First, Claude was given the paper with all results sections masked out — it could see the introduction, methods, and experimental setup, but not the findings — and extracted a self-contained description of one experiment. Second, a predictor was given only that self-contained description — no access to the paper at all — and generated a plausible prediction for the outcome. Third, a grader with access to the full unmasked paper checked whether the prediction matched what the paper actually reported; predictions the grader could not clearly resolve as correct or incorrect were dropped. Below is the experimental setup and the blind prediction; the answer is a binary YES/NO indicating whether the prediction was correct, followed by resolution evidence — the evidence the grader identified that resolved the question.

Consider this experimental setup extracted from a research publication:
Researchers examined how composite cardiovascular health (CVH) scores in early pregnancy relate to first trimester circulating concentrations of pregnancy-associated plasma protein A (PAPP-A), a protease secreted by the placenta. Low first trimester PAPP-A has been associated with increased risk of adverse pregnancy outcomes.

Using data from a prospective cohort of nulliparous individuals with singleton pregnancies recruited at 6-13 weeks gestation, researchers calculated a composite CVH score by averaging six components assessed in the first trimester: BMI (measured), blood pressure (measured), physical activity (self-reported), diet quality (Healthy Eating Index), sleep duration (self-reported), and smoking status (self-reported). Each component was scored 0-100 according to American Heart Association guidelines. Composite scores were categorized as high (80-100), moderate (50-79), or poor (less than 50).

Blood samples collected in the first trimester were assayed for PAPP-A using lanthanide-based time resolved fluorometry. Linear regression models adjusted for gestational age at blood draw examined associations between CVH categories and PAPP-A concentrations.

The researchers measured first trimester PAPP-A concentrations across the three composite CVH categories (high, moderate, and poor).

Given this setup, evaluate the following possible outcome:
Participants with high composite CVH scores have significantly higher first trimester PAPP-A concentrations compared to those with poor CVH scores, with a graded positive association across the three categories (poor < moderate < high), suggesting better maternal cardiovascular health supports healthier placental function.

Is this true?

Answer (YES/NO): YES